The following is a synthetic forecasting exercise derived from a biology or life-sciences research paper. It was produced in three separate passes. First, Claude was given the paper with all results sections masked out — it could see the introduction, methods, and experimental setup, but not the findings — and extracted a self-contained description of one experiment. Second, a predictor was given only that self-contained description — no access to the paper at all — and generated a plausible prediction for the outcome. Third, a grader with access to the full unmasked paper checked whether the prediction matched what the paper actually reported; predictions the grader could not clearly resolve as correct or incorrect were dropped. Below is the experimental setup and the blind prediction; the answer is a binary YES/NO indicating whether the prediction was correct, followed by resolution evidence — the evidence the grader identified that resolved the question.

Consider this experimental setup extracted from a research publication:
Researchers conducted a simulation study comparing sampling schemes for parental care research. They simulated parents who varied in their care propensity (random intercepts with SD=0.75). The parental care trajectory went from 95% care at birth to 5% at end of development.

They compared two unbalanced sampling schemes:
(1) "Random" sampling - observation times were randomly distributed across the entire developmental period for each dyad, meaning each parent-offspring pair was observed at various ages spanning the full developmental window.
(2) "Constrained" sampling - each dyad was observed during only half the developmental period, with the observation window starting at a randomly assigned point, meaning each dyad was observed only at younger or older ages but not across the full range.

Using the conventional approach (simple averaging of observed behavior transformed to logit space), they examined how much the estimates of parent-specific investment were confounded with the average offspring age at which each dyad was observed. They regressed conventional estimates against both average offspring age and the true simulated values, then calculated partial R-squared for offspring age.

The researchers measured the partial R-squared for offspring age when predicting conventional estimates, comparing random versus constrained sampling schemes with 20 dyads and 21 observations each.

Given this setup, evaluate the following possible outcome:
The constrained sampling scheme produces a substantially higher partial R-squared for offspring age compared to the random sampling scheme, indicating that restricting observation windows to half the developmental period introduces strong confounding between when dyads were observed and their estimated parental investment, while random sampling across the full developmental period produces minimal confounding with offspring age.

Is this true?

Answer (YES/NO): NO